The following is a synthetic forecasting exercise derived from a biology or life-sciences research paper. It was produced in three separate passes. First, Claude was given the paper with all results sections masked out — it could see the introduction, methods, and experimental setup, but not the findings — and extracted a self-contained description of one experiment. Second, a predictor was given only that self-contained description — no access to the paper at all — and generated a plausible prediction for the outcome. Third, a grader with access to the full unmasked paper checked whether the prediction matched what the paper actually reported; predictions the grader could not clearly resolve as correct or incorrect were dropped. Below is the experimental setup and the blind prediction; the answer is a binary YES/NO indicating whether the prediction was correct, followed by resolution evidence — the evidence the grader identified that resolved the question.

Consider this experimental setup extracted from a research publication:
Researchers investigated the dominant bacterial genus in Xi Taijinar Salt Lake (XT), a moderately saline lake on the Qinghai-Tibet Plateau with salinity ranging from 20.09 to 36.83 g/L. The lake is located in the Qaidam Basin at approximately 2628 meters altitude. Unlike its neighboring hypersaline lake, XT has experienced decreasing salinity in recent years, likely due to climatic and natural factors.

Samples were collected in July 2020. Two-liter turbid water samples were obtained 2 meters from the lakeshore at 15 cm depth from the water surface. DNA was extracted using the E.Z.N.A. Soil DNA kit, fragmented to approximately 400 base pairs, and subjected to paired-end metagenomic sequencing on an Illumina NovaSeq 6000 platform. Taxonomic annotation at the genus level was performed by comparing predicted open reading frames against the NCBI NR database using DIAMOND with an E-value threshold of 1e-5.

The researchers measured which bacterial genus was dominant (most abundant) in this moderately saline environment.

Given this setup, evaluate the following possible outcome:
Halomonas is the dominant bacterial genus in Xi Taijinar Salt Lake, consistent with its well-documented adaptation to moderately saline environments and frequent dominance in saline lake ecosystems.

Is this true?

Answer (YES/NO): NO